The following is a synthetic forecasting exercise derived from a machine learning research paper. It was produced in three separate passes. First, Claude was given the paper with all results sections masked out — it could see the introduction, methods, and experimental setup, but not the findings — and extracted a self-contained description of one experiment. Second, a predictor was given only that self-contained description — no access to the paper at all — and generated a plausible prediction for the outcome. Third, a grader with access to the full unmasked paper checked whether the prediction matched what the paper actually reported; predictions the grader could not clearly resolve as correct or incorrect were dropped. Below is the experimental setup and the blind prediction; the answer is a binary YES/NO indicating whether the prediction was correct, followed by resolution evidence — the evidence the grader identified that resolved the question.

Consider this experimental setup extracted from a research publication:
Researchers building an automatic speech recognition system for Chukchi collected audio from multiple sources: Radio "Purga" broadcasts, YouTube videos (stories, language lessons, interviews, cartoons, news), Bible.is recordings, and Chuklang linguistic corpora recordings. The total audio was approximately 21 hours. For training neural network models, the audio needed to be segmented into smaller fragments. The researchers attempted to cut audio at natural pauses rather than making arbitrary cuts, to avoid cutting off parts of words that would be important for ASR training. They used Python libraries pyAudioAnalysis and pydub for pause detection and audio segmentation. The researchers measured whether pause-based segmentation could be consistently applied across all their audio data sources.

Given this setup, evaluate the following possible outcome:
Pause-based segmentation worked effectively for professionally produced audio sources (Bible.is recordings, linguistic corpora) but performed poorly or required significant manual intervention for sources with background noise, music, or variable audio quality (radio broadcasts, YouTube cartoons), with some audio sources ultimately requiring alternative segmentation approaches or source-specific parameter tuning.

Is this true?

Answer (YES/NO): NO